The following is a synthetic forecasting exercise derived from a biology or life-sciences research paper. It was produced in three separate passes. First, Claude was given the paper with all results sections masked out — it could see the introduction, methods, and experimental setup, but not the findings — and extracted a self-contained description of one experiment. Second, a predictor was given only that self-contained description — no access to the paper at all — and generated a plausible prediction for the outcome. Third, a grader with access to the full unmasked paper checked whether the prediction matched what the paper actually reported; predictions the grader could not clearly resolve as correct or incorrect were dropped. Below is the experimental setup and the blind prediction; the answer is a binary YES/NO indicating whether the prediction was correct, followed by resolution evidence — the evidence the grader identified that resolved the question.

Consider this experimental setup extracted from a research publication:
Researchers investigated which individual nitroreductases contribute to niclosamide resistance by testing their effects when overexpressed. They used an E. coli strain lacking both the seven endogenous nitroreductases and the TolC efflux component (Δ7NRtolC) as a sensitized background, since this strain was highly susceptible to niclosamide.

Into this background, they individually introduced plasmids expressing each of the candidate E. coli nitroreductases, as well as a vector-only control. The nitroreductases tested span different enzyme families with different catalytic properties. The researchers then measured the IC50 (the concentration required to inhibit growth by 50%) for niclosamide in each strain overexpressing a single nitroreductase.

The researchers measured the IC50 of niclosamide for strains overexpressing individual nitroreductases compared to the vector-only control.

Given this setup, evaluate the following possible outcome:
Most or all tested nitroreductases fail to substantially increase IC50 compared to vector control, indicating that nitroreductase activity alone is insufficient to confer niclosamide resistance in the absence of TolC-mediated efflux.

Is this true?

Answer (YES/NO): NO